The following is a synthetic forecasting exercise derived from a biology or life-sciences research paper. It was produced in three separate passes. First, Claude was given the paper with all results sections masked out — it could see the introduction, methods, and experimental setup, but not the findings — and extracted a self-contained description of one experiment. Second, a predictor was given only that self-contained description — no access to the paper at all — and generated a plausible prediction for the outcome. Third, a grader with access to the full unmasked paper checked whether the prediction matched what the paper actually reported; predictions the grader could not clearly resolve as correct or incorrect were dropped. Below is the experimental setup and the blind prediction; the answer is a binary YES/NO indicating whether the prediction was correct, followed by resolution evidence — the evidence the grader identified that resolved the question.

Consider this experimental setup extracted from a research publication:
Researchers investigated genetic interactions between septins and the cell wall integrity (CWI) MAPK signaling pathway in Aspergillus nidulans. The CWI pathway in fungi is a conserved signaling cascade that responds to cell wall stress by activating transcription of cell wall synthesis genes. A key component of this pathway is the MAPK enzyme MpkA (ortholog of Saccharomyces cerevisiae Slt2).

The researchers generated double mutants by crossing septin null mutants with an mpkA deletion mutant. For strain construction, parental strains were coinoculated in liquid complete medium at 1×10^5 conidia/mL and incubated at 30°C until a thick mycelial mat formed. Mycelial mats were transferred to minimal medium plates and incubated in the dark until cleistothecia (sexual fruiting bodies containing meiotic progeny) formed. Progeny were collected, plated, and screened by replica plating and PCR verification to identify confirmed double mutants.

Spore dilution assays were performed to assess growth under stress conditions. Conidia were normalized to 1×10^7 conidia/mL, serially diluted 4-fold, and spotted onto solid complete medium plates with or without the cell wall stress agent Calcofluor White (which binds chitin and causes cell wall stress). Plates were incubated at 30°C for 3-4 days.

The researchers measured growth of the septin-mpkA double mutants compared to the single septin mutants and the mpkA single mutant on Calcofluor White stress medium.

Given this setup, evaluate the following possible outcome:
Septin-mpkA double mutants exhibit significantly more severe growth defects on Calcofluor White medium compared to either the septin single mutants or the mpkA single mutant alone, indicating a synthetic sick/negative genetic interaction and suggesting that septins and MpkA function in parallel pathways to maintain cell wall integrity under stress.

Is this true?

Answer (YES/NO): NO